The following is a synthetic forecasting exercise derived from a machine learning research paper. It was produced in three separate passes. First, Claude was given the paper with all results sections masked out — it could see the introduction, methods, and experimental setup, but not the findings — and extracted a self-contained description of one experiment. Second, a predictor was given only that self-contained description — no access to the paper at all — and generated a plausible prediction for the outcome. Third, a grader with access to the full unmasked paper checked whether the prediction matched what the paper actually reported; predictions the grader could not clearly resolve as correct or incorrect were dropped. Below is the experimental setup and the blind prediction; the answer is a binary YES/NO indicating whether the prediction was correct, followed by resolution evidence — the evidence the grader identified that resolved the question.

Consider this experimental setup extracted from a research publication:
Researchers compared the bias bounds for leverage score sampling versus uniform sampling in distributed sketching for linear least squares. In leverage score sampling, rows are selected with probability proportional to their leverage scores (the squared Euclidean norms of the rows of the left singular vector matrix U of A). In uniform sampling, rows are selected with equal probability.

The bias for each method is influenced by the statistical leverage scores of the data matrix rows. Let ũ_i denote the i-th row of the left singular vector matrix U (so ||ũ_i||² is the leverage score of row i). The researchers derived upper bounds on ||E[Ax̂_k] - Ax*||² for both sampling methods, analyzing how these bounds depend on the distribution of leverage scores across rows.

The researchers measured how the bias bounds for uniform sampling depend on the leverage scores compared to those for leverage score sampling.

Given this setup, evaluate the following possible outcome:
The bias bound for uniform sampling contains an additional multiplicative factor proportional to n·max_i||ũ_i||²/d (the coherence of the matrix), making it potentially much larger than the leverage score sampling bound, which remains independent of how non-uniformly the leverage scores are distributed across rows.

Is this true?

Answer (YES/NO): YES